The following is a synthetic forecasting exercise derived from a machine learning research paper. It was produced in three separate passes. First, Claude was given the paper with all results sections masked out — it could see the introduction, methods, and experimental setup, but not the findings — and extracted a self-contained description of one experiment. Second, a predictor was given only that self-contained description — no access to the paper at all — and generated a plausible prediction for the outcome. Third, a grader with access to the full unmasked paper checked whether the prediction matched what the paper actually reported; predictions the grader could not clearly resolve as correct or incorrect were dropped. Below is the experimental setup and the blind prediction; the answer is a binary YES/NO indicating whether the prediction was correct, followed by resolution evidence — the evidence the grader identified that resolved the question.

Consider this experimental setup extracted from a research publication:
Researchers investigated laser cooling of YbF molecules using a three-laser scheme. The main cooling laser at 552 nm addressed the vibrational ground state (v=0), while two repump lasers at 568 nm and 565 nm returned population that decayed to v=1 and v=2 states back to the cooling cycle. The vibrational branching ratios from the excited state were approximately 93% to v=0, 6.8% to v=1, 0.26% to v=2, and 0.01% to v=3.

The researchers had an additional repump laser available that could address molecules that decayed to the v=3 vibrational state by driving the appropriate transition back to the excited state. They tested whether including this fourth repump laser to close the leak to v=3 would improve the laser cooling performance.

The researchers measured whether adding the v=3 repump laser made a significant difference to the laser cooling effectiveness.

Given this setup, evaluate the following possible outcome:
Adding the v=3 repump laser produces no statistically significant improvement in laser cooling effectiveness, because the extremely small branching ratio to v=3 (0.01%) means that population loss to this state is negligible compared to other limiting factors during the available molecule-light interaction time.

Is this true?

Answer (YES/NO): YES